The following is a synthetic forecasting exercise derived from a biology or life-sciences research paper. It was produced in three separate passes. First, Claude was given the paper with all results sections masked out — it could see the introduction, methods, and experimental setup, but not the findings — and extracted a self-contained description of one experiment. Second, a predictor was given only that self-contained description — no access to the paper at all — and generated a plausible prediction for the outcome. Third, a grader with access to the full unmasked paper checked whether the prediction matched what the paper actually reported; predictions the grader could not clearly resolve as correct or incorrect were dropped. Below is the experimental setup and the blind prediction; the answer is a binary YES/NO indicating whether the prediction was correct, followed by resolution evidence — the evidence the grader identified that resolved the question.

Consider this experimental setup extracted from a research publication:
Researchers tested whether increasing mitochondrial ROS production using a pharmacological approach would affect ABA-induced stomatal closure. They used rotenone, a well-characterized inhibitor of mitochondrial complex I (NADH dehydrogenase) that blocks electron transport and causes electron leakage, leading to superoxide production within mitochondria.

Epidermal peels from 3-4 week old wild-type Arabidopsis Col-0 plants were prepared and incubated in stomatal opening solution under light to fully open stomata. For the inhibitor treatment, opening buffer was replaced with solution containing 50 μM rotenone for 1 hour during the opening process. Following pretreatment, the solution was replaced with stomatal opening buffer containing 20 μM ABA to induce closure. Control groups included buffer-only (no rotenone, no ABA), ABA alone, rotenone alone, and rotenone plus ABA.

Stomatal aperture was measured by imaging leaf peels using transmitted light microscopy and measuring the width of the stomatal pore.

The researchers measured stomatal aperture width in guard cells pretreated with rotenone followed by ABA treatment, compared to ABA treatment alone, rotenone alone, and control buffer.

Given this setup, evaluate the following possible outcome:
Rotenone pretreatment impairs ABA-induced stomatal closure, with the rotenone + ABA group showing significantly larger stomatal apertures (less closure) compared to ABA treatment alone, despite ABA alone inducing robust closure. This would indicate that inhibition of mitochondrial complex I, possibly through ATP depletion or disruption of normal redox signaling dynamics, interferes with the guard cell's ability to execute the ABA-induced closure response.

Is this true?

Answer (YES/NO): NO